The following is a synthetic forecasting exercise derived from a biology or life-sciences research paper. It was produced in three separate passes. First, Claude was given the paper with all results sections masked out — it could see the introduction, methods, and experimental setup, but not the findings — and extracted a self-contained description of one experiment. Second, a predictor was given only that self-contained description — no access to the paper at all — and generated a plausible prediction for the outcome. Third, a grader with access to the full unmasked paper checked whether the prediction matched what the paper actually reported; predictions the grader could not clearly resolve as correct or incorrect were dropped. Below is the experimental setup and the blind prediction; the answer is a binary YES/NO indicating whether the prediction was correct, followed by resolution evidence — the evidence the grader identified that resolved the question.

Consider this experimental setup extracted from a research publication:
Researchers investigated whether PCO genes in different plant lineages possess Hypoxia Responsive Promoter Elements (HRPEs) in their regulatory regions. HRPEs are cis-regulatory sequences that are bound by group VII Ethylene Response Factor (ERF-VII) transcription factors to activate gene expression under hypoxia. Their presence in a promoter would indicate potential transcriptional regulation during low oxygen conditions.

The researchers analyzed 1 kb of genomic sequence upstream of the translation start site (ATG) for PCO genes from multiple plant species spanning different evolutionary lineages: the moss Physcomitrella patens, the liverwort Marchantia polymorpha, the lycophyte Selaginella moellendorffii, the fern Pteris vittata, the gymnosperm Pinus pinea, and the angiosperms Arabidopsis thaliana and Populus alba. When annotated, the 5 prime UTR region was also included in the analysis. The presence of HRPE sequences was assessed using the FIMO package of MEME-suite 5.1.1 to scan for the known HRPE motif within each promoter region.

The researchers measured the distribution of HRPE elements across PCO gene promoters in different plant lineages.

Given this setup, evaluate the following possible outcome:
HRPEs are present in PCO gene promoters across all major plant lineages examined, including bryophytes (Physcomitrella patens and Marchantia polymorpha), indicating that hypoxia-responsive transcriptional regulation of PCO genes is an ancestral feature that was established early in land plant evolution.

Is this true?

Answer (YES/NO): NO